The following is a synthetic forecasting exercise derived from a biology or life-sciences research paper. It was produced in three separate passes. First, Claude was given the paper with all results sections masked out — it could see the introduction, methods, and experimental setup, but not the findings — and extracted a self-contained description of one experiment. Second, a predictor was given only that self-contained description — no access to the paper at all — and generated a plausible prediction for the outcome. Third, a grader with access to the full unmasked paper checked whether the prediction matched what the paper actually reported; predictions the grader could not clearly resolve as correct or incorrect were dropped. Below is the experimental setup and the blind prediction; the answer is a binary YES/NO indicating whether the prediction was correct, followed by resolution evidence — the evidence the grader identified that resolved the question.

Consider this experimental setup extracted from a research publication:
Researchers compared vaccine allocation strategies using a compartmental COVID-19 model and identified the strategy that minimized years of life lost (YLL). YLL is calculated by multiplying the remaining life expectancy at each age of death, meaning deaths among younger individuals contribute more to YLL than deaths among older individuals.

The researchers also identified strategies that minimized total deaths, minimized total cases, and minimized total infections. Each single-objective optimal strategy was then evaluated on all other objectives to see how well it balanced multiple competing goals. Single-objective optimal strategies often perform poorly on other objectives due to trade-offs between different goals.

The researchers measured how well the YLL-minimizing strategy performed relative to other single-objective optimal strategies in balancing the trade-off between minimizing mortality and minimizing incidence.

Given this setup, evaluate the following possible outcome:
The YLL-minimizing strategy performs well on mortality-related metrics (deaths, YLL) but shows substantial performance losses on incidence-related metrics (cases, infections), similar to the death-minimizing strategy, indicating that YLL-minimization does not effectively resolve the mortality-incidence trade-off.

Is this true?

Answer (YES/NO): NO